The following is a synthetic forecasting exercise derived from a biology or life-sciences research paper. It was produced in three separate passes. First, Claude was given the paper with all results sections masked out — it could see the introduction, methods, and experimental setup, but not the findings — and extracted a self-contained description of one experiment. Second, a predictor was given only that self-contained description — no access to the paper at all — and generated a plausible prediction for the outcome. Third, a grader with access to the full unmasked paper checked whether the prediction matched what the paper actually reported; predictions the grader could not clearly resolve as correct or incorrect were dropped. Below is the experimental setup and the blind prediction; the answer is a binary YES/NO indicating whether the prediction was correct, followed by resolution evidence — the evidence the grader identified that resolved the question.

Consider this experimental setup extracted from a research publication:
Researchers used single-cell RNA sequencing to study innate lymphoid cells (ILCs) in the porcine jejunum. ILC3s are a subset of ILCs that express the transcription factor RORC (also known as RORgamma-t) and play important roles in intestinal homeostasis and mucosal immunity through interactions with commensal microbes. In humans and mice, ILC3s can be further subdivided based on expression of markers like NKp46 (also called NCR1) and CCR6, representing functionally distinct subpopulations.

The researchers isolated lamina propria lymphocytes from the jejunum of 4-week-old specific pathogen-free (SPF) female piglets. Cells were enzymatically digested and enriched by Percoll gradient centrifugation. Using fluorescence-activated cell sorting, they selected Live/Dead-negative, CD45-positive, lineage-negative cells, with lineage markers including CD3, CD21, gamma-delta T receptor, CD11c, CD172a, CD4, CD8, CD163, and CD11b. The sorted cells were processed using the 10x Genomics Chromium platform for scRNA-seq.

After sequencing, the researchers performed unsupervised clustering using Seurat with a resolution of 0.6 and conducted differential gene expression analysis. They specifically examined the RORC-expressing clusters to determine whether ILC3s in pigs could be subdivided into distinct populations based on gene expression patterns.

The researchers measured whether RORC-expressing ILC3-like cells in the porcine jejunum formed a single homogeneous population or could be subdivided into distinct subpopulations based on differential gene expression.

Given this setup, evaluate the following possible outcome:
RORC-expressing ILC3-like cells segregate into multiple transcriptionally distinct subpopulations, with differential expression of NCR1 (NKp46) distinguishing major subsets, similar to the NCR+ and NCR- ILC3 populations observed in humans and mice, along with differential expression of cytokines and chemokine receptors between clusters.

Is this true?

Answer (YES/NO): NO